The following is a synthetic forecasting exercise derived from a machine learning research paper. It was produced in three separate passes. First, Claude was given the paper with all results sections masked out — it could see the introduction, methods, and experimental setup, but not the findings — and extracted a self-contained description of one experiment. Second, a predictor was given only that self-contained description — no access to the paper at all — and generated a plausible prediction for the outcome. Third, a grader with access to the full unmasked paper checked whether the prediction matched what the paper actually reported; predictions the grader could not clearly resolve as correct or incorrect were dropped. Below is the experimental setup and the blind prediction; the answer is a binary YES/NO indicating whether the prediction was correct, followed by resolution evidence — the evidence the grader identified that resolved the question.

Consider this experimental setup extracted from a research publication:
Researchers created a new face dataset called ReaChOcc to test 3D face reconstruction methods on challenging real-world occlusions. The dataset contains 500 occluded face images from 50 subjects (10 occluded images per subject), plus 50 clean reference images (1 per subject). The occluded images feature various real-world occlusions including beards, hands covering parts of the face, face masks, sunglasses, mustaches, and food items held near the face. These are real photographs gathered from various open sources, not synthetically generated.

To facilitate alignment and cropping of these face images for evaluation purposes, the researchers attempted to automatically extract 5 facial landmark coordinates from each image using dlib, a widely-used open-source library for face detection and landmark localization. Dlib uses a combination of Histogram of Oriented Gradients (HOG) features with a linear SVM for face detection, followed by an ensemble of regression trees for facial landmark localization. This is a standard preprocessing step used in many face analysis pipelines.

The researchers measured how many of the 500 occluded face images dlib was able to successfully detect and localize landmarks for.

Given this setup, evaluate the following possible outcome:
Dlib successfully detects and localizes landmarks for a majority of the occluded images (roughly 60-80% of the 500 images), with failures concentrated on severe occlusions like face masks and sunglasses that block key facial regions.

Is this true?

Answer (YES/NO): NO